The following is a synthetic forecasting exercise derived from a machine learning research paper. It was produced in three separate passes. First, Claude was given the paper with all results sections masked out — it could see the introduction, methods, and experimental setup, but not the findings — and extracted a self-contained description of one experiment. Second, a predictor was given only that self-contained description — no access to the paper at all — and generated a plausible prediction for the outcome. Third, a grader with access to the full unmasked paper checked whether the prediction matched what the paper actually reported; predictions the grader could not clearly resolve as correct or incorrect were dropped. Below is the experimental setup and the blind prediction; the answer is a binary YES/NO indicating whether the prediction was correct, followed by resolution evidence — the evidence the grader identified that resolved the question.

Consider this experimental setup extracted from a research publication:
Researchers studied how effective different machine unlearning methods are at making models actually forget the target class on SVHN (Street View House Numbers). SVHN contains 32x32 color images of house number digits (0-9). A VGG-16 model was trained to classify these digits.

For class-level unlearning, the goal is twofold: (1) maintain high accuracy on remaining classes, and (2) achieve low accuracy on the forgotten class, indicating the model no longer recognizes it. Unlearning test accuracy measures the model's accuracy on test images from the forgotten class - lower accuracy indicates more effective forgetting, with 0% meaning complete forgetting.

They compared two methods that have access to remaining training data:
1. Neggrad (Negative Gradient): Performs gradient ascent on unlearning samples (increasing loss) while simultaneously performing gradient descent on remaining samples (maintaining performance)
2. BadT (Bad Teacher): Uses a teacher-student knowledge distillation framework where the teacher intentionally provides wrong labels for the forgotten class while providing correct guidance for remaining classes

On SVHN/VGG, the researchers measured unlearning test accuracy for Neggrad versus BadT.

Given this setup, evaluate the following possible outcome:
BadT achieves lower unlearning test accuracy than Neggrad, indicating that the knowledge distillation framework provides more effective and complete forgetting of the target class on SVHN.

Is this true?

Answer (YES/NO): NO